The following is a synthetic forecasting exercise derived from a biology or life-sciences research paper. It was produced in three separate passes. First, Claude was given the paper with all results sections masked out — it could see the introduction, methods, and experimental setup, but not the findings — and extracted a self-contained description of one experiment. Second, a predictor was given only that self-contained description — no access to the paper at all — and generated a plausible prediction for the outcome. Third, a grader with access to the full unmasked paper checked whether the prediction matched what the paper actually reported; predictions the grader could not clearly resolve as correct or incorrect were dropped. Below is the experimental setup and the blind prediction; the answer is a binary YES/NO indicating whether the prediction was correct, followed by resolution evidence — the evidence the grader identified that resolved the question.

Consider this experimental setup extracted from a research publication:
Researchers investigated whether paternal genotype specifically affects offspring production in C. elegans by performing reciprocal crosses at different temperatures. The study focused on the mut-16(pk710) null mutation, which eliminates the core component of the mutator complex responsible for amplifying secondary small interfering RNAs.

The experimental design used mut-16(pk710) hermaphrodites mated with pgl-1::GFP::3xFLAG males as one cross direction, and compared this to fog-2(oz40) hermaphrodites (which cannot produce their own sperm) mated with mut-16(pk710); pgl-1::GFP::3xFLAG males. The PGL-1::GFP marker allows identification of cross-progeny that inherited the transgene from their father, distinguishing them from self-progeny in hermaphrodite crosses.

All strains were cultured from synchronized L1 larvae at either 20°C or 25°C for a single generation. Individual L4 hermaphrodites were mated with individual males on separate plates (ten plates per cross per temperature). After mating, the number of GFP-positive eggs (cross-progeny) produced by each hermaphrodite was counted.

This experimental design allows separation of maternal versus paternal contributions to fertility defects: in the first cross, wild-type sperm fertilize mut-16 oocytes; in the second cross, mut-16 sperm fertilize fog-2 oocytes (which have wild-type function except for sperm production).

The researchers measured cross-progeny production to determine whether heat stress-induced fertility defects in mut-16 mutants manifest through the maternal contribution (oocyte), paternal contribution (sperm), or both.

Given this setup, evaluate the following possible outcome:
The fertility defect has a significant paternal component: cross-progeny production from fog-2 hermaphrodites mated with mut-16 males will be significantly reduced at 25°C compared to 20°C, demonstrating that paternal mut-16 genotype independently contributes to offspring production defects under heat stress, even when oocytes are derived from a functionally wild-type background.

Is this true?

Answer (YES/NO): YES